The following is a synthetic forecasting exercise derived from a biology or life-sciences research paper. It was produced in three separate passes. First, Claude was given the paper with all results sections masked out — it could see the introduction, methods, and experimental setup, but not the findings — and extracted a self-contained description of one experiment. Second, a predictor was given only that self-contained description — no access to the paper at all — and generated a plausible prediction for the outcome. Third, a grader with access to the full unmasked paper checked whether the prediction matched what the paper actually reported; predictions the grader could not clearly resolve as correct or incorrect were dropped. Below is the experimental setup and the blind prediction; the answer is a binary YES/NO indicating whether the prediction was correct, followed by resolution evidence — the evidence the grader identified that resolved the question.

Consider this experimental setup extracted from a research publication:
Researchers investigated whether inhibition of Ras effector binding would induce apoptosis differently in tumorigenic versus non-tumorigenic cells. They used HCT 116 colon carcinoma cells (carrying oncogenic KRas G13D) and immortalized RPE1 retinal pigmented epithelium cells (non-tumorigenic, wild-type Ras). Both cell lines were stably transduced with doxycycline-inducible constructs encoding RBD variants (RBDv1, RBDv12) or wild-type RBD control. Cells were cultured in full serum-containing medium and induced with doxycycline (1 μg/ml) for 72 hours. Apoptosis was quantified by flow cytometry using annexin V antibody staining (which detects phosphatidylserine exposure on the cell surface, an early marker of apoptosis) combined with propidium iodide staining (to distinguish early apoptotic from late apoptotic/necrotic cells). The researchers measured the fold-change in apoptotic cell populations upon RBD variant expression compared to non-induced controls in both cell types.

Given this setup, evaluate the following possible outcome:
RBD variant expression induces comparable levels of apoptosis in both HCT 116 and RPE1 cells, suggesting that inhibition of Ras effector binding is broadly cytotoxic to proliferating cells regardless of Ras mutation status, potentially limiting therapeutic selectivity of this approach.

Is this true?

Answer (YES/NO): NO